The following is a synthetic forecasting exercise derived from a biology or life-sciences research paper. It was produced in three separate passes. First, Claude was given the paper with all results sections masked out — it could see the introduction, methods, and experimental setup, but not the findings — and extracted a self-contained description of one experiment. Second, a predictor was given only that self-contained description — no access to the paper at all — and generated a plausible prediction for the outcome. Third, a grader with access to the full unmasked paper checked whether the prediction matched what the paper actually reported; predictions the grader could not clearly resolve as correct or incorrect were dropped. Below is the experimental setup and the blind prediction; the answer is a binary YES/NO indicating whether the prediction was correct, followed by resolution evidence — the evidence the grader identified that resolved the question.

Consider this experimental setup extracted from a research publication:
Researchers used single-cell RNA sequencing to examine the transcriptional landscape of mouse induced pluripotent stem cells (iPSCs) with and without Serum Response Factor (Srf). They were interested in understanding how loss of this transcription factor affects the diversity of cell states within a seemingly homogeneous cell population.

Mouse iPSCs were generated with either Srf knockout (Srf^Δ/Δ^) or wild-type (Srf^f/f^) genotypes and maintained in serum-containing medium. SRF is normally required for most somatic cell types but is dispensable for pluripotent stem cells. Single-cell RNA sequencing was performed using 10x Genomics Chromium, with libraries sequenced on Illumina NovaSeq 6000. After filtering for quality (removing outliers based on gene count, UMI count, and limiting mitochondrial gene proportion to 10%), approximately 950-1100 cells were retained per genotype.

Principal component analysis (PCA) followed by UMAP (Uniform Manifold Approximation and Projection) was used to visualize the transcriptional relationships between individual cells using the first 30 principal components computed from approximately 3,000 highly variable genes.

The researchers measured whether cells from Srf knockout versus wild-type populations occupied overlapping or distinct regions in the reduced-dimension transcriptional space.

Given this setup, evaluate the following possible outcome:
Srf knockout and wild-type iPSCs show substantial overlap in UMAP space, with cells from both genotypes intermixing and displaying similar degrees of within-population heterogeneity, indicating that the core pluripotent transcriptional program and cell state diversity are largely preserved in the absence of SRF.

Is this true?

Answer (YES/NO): NO